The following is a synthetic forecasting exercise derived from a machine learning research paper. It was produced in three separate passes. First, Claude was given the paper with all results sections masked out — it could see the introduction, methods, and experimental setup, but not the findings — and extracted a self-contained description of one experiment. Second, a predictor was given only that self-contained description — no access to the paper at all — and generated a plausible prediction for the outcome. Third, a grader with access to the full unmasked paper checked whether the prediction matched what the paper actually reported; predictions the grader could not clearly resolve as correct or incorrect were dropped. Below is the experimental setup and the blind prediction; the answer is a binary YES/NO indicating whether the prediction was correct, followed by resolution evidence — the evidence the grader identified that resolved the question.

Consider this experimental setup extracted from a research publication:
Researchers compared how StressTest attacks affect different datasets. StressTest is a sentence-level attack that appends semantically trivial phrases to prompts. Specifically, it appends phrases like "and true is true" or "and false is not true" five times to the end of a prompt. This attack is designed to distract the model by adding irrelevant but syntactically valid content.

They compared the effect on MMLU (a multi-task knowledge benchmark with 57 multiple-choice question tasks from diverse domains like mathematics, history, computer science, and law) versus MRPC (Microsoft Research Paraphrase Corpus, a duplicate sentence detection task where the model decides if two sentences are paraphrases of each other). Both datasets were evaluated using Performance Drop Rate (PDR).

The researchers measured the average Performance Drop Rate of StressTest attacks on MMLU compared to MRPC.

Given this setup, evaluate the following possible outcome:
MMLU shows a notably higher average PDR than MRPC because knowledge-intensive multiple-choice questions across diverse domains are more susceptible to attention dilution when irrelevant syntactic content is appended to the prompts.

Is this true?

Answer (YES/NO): NO